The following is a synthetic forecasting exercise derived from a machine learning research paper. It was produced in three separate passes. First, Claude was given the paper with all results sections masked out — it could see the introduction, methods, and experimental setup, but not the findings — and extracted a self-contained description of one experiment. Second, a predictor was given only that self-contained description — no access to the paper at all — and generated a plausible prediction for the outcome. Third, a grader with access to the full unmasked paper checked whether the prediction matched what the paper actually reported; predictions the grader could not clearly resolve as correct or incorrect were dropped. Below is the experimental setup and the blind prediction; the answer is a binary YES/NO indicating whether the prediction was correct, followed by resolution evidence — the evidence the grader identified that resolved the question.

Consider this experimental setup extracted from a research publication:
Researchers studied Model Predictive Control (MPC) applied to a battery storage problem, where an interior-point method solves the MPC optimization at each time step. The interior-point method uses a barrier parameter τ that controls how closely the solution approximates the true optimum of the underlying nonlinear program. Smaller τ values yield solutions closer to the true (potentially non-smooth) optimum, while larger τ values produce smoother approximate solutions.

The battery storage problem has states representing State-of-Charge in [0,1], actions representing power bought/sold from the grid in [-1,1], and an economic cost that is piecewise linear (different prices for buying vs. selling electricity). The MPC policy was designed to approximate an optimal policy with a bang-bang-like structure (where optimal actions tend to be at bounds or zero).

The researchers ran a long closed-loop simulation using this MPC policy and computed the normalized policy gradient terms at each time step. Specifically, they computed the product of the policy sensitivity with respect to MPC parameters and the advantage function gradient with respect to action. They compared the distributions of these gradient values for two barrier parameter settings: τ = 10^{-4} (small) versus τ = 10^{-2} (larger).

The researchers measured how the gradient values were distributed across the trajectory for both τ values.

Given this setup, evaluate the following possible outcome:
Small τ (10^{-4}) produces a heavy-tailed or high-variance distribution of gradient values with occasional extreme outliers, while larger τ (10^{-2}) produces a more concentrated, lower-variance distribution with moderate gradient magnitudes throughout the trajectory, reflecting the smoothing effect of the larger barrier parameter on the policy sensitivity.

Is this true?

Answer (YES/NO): NO